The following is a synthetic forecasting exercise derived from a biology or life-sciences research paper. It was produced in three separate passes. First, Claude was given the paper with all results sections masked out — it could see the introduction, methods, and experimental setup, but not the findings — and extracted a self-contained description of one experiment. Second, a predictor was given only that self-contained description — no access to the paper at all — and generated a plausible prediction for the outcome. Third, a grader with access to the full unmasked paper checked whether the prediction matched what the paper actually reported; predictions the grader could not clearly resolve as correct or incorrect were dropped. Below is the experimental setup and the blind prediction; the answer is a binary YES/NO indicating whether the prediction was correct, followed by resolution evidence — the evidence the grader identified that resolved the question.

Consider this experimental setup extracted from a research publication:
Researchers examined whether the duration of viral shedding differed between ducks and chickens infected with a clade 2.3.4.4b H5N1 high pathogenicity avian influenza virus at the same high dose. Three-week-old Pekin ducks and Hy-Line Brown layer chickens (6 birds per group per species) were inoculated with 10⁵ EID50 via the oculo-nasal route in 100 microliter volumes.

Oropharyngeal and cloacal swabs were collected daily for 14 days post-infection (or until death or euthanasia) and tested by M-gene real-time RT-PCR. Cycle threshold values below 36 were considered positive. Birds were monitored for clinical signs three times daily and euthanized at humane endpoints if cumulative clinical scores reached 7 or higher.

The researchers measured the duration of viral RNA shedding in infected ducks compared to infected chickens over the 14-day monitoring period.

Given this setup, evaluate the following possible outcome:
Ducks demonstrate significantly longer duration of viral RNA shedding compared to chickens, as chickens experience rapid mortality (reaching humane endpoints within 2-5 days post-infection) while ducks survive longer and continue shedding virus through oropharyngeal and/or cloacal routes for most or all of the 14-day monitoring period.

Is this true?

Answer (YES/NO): NO